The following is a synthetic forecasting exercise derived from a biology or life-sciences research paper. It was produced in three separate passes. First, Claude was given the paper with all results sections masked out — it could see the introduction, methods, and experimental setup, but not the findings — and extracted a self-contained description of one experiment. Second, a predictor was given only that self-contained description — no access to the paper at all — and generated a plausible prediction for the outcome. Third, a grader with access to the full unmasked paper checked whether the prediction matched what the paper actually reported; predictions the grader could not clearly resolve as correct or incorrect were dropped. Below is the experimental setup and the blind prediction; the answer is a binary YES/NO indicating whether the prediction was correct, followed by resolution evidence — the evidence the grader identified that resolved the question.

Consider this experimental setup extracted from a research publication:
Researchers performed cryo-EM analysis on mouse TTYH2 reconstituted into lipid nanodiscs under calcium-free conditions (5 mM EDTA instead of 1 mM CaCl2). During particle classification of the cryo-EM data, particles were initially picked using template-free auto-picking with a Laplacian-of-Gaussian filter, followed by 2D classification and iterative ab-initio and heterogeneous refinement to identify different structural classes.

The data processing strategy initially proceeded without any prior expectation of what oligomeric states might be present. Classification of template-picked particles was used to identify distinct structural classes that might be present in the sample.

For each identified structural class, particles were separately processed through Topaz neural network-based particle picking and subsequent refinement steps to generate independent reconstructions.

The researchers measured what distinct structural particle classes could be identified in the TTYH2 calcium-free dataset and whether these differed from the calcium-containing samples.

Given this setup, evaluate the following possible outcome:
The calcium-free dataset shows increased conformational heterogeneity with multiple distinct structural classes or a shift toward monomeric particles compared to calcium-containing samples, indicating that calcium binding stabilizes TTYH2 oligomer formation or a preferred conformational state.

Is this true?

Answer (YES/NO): YES